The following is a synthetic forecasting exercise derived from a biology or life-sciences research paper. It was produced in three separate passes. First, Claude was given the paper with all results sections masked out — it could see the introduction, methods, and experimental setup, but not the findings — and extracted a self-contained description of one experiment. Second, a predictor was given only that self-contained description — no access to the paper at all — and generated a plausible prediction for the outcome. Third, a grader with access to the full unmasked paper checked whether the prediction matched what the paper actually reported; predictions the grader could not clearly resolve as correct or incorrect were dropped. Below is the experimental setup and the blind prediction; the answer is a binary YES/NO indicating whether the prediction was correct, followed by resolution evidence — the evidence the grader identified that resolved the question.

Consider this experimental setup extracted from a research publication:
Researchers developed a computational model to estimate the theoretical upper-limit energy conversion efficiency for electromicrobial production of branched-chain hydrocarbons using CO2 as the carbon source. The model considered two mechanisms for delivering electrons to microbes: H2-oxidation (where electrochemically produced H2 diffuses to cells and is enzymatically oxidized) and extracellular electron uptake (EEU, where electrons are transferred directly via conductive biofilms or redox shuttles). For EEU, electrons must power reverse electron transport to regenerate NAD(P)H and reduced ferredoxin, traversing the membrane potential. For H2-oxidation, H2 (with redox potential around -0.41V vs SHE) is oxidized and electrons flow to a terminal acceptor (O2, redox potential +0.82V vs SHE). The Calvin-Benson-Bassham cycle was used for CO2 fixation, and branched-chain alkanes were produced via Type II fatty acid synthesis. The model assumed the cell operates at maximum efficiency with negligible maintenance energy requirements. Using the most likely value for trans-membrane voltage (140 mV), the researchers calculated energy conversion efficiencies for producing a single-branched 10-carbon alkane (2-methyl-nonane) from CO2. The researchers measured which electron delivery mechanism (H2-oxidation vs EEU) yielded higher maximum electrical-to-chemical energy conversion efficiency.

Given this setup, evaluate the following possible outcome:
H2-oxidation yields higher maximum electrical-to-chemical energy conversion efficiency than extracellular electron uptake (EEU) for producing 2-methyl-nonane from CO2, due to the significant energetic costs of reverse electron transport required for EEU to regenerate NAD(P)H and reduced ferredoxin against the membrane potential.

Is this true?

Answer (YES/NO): YES